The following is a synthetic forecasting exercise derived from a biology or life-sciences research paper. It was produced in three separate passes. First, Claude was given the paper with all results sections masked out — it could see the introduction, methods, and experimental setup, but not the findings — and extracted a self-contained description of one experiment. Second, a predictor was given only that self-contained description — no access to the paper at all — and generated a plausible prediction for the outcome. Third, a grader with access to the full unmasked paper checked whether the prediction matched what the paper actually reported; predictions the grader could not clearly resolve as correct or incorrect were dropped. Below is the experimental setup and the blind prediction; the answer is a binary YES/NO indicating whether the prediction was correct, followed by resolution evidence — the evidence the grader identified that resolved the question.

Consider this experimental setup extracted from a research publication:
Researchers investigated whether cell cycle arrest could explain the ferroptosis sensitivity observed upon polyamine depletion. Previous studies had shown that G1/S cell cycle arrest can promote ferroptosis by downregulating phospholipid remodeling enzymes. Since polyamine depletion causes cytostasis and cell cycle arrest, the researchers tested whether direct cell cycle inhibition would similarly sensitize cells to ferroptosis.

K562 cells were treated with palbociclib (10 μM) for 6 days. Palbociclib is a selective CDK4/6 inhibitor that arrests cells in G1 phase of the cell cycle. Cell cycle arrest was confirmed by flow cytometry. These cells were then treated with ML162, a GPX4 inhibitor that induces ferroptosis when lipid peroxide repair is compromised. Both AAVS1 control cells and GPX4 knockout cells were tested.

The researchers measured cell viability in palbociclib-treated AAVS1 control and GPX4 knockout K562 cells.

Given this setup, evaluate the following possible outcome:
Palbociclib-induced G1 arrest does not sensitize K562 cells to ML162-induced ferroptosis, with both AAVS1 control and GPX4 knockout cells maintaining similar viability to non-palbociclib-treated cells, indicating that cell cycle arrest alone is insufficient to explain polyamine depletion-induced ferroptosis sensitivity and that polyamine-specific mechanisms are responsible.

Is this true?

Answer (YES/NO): YES